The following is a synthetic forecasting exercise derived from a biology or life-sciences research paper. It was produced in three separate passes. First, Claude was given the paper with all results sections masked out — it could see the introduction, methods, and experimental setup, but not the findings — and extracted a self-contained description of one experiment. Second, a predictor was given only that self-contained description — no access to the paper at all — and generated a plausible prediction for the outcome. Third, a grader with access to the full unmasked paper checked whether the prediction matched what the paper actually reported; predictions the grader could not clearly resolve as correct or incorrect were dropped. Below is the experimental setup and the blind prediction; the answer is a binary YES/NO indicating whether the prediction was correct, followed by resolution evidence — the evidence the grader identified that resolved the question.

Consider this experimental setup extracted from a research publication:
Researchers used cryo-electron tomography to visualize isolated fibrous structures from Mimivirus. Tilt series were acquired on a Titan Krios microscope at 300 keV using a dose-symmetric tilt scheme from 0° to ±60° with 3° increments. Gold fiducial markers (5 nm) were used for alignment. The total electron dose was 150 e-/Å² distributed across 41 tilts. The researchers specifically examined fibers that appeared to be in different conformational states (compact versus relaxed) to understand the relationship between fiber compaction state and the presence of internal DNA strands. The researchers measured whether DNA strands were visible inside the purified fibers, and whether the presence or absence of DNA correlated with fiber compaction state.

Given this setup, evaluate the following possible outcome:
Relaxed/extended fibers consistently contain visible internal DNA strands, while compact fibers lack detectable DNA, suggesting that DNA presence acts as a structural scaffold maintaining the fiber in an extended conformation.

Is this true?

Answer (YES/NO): NO